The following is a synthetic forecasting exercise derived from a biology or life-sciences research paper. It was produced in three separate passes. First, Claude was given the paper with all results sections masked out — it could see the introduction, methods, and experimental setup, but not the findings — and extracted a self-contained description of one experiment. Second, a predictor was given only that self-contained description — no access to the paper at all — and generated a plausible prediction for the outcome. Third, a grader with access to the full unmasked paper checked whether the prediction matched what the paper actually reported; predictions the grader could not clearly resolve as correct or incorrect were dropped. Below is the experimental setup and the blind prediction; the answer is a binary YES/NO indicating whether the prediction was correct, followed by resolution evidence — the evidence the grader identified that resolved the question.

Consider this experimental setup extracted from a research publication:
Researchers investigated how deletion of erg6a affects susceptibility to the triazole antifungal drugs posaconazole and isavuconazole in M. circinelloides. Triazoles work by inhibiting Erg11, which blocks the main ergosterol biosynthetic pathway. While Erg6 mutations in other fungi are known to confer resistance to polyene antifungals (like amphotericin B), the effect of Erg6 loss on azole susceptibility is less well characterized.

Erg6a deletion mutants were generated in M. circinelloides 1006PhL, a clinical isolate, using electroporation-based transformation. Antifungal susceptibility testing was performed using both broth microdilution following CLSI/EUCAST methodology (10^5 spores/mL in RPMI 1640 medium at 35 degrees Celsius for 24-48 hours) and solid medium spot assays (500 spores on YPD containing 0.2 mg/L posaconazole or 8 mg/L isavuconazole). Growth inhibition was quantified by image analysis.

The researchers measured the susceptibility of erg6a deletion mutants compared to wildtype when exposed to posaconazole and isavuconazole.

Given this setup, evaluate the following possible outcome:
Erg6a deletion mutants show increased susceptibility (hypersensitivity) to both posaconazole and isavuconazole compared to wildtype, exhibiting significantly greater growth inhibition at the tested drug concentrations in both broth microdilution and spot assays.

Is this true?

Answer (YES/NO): NO